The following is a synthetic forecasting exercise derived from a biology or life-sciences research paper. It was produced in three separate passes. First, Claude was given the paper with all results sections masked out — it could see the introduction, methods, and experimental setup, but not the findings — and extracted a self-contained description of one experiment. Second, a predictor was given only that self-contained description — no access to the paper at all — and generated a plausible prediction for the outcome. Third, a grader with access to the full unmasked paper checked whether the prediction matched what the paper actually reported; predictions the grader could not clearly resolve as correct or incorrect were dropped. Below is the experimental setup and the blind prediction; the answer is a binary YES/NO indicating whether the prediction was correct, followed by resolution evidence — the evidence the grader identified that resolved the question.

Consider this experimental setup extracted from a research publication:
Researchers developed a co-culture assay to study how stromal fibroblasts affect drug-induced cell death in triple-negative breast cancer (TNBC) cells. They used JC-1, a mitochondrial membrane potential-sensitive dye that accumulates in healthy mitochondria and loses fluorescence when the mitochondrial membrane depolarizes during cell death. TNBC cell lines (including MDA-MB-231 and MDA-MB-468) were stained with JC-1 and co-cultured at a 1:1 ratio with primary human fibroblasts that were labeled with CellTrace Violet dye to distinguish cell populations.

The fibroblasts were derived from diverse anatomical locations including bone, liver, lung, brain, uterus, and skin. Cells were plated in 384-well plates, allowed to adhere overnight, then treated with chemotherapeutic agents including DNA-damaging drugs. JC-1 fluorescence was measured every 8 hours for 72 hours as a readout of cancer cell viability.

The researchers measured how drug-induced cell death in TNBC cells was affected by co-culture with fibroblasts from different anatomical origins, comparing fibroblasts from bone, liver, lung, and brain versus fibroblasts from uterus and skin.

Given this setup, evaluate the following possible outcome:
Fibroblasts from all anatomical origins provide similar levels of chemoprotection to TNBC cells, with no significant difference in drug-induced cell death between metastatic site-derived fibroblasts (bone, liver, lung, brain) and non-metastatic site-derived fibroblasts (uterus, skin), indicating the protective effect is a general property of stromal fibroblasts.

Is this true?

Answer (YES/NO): NO